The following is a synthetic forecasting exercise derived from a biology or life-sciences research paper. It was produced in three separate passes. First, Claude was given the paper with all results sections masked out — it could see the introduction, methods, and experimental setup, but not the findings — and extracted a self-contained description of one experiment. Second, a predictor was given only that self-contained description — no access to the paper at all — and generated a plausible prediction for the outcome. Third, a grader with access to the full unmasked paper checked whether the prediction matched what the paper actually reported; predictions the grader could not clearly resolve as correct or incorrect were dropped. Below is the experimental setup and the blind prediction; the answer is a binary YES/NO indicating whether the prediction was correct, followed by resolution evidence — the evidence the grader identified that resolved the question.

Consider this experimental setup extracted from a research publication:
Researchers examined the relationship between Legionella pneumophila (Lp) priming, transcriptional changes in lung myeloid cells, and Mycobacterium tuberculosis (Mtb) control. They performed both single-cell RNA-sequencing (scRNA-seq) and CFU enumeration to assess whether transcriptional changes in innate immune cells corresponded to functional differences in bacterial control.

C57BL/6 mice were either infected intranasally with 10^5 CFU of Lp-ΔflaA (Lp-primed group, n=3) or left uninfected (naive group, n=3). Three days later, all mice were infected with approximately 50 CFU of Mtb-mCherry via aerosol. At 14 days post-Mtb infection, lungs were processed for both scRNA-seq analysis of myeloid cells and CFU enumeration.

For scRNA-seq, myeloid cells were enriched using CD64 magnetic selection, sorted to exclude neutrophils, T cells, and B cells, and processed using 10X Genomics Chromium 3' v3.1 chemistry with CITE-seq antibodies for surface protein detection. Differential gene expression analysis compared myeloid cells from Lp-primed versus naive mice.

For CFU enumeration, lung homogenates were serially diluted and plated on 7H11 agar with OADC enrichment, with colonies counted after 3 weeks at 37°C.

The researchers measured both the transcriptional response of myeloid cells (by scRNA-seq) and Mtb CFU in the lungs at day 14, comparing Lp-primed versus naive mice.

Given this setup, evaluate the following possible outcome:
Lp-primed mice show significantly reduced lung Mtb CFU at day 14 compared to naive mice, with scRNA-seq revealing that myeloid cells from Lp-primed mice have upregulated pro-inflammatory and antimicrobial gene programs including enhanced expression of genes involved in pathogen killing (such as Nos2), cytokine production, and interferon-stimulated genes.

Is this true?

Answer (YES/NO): NO